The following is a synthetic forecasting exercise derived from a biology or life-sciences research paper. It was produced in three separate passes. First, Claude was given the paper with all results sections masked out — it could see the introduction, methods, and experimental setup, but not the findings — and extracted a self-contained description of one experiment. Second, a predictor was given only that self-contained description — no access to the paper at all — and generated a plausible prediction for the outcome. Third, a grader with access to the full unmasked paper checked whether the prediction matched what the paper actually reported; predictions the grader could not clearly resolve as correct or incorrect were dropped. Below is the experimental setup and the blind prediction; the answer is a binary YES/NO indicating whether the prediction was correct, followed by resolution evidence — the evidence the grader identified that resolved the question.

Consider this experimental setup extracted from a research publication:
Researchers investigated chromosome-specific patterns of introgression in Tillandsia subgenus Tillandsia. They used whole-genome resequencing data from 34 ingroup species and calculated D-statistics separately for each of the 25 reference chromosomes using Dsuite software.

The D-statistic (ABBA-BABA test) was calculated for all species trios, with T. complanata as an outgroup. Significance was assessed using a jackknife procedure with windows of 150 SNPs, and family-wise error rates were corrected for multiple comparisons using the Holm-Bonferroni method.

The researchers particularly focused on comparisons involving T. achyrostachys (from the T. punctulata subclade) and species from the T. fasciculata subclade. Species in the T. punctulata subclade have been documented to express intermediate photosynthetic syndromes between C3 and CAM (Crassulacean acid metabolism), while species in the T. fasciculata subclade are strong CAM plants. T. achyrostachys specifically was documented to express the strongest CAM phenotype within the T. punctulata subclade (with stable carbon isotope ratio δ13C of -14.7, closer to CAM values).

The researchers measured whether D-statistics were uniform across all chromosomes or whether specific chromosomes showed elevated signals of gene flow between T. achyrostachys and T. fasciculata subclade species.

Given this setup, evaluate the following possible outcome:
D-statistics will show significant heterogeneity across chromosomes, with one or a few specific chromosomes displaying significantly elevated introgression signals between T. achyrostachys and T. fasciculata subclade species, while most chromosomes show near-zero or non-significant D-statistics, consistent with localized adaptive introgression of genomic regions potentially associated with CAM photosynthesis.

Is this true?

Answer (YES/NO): YES